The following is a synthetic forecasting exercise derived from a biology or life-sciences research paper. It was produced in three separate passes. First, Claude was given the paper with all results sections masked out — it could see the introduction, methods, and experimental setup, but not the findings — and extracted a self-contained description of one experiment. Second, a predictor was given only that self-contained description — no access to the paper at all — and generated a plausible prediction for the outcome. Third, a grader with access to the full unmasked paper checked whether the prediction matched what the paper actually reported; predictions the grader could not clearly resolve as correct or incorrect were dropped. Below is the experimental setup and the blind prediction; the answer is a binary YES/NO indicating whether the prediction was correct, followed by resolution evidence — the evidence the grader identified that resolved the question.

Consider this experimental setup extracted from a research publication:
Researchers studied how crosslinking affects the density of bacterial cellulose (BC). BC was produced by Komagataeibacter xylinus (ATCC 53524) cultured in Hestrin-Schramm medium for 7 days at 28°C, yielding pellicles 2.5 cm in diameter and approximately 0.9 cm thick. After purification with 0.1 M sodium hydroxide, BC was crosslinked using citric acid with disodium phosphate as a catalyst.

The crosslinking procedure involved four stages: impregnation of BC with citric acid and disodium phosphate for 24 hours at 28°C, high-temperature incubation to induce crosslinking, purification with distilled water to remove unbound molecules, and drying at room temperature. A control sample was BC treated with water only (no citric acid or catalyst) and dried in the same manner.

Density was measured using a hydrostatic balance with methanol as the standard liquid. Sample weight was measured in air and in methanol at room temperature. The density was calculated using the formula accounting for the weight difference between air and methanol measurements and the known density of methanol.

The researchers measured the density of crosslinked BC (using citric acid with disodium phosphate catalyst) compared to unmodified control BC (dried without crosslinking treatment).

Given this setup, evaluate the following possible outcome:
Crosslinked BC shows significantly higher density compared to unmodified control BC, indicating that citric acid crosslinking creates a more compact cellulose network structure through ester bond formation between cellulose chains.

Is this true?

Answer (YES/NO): NO